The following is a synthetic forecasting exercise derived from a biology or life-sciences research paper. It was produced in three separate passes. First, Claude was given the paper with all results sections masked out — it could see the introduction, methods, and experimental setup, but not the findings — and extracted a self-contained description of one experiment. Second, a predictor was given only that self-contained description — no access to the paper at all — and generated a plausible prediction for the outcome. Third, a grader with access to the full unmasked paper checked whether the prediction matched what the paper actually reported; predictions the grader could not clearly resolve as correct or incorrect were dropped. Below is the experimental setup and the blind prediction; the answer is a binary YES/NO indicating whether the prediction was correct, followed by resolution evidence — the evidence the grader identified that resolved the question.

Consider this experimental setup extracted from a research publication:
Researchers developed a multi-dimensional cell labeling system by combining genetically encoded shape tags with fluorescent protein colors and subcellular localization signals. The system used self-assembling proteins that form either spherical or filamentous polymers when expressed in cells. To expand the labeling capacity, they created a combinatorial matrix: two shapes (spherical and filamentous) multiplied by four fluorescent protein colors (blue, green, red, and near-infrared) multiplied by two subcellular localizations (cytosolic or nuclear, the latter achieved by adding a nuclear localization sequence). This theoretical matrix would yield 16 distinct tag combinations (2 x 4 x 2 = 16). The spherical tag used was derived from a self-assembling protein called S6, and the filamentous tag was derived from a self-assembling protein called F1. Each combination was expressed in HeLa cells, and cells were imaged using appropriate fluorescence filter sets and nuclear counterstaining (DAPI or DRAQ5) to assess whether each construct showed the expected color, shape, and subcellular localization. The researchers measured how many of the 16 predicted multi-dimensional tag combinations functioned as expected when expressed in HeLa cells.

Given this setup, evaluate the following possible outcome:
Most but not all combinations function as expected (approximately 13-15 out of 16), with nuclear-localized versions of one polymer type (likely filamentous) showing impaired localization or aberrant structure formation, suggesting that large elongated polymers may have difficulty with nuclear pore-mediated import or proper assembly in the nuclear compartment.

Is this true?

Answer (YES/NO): NO